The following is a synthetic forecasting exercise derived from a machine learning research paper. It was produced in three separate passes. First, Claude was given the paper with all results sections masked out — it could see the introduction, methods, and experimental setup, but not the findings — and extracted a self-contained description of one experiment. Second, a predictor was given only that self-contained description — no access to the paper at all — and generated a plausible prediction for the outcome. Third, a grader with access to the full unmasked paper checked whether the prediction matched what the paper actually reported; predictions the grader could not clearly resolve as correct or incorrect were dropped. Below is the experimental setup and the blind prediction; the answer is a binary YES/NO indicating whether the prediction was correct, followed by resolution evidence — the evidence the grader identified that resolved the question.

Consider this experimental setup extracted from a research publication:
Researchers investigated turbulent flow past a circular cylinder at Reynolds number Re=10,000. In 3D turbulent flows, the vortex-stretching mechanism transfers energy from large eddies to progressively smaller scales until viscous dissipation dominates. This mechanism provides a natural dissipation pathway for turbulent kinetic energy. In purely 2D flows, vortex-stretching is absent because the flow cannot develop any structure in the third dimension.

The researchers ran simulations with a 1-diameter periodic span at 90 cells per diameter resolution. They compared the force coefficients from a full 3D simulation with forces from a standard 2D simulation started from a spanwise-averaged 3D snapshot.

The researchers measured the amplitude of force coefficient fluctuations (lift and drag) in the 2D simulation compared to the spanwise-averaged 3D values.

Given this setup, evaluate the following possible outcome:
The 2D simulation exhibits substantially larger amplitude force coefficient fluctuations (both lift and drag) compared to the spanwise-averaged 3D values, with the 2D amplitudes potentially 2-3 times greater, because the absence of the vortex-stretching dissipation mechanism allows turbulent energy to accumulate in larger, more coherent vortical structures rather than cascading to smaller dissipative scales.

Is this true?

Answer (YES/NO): YES